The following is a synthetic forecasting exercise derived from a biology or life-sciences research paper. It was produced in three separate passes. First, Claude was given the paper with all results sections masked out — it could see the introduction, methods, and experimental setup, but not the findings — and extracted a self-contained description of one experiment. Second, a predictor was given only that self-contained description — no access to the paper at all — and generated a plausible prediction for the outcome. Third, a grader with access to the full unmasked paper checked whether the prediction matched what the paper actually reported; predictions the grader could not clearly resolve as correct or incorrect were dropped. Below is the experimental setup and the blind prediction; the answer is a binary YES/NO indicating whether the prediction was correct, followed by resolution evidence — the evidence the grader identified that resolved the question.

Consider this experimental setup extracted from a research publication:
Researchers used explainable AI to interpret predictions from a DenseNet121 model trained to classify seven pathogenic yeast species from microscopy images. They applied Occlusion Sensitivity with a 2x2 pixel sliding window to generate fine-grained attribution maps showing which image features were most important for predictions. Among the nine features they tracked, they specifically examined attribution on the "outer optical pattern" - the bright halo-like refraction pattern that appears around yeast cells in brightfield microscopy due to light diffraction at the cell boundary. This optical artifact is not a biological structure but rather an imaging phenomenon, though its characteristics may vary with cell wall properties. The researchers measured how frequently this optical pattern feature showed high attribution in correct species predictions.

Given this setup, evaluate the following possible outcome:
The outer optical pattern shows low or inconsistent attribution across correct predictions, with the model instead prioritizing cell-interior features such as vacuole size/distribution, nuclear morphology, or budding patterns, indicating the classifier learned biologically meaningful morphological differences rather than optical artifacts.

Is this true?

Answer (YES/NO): YES